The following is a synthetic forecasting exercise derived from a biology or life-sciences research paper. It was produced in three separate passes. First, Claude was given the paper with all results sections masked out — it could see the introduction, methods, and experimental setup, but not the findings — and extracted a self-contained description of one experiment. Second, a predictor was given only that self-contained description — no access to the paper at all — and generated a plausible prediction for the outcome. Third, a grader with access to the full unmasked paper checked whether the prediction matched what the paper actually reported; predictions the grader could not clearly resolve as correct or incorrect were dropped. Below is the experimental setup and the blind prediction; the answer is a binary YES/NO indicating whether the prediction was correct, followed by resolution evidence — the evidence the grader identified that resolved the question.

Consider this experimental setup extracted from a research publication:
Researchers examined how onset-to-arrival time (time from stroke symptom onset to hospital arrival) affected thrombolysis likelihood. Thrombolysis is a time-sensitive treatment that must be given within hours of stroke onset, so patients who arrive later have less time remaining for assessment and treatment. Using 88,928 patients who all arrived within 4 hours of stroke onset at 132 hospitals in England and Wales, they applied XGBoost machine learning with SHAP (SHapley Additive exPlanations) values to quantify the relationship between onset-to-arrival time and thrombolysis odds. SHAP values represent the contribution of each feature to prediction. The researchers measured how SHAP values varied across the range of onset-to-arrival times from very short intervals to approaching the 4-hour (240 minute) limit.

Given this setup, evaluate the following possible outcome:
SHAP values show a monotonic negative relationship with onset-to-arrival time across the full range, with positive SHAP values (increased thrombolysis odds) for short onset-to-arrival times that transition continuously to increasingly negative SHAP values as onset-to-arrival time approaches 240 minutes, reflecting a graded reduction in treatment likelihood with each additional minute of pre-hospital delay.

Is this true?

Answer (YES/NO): NO